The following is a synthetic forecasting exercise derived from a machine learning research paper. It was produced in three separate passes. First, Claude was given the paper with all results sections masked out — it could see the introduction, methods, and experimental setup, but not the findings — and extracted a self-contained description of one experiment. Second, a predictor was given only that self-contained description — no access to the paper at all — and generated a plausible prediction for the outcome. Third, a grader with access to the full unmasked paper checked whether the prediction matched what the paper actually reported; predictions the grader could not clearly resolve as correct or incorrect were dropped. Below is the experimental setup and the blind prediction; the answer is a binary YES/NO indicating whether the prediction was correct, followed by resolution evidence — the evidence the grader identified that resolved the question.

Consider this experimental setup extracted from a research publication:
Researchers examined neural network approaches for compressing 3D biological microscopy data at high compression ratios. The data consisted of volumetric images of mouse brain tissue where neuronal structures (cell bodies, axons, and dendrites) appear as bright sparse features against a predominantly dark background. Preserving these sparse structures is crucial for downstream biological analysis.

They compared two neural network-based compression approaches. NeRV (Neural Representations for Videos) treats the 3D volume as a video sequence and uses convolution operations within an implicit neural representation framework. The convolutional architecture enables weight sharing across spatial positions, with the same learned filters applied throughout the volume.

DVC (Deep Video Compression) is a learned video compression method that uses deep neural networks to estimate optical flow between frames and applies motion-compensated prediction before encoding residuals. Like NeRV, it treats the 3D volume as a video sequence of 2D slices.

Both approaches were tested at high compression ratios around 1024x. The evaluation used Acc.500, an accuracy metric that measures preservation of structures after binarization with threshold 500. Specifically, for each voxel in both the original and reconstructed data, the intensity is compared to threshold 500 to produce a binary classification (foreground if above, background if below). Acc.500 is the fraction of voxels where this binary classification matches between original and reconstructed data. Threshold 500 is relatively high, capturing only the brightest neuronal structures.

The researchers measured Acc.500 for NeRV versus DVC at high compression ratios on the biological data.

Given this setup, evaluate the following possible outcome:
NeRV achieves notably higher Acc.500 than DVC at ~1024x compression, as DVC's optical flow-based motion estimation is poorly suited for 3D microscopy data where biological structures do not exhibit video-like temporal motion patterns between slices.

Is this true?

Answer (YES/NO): NO